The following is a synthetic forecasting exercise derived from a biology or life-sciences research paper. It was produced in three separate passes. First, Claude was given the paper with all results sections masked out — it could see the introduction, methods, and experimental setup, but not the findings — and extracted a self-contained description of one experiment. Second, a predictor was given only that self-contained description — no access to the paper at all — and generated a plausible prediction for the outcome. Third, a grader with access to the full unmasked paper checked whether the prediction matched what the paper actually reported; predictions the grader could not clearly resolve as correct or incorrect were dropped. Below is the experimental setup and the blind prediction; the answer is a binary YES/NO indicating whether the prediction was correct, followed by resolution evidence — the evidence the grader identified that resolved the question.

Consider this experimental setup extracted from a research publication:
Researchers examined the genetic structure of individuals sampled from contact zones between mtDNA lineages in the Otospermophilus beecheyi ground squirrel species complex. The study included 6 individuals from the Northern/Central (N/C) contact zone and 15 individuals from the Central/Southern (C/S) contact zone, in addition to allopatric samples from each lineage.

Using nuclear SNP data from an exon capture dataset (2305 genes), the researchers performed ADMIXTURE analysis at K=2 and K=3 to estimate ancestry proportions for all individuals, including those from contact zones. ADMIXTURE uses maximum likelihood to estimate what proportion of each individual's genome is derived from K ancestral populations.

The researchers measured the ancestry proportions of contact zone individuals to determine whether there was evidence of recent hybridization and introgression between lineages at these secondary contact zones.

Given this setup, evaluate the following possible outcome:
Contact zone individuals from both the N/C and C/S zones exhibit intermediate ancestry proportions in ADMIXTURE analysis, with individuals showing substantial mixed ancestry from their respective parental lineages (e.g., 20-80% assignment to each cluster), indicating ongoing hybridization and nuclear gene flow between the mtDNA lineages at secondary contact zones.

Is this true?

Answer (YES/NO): NO